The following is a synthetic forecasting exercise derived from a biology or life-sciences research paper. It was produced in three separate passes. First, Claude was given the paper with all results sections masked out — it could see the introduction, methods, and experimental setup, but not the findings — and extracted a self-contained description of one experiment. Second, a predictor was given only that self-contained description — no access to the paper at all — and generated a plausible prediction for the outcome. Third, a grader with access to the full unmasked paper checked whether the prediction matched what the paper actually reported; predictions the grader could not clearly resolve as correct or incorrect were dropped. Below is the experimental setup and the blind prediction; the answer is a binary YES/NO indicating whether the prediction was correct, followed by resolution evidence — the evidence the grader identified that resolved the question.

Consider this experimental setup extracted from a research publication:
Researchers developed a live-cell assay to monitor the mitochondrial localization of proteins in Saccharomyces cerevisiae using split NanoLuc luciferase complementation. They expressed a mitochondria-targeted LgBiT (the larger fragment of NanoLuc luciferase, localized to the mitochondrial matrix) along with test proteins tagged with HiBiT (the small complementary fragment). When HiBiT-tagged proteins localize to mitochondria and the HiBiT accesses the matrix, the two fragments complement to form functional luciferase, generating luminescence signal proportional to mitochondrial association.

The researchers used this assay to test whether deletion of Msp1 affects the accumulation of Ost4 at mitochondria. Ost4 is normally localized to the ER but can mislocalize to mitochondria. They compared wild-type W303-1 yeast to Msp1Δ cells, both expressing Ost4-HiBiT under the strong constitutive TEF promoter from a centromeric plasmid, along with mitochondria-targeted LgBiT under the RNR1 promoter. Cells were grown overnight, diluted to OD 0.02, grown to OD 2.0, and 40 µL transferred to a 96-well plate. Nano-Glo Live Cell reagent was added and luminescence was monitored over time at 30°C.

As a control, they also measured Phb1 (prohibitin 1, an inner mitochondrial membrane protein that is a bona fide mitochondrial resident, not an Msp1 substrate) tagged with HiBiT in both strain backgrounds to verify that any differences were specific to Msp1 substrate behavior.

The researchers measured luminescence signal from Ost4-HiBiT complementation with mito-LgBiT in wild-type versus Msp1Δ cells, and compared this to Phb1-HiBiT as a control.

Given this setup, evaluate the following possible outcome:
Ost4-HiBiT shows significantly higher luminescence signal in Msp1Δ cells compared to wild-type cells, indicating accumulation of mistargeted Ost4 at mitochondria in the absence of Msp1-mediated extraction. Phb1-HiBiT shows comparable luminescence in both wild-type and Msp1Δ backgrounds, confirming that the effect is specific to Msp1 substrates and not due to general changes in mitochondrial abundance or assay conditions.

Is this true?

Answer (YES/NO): YES